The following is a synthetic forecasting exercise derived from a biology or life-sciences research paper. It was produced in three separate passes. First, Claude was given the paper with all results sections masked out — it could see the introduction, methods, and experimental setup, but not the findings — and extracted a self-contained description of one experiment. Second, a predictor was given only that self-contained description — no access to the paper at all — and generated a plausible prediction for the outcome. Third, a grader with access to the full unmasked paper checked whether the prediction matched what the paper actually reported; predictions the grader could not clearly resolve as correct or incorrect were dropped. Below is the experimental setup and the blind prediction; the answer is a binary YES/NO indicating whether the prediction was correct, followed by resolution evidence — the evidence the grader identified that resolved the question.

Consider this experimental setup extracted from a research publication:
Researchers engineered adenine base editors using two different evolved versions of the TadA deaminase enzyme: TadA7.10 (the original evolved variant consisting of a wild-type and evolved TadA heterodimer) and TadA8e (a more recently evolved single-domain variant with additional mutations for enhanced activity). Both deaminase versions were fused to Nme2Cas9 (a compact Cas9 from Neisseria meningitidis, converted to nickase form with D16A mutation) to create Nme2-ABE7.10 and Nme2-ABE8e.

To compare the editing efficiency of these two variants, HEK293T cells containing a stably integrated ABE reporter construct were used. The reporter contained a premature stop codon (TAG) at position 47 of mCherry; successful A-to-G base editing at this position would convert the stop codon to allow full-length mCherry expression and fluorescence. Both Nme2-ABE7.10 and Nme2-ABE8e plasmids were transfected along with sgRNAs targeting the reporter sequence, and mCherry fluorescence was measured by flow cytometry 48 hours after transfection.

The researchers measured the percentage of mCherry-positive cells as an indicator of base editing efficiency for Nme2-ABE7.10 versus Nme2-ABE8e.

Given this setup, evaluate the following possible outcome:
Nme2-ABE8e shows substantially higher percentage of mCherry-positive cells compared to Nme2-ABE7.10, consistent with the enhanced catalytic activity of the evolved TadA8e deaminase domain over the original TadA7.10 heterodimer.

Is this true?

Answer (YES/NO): YES